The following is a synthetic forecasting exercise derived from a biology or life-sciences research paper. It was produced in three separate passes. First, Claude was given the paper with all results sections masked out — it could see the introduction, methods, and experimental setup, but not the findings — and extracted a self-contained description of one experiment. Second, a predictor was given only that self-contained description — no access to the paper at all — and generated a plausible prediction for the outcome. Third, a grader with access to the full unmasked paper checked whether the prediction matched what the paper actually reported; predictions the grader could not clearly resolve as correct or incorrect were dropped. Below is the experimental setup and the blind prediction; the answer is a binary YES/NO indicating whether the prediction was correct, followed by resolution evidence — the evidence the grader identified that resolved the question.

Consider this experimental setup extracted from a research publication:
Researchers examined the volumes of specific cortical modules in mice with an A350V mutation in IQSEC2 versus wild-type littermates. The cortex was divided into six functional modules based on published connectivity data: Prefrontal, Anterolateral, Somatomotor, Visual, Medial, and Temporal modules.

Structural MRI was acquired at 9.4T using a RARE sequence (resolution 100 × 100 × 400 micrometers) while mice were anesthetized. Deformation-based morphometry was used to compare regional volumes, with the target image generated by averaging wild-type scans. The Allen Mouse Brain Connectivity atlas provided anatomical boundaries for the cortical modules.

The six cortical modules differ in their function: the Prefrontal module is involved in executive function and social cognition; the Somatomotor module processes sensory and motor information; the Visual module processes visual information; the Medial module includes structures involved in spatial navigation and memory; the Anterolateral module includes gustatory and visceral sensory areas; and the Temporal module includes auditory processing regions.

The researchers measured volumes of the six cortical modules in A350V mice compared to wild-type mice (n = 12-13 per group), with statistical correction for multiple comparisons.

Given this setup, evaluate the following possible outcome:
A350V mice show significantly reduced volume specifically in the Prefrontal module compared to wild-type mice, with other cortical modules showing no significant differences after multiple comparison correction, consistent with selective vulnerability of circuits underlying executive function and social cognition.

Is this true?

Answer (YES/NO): NO